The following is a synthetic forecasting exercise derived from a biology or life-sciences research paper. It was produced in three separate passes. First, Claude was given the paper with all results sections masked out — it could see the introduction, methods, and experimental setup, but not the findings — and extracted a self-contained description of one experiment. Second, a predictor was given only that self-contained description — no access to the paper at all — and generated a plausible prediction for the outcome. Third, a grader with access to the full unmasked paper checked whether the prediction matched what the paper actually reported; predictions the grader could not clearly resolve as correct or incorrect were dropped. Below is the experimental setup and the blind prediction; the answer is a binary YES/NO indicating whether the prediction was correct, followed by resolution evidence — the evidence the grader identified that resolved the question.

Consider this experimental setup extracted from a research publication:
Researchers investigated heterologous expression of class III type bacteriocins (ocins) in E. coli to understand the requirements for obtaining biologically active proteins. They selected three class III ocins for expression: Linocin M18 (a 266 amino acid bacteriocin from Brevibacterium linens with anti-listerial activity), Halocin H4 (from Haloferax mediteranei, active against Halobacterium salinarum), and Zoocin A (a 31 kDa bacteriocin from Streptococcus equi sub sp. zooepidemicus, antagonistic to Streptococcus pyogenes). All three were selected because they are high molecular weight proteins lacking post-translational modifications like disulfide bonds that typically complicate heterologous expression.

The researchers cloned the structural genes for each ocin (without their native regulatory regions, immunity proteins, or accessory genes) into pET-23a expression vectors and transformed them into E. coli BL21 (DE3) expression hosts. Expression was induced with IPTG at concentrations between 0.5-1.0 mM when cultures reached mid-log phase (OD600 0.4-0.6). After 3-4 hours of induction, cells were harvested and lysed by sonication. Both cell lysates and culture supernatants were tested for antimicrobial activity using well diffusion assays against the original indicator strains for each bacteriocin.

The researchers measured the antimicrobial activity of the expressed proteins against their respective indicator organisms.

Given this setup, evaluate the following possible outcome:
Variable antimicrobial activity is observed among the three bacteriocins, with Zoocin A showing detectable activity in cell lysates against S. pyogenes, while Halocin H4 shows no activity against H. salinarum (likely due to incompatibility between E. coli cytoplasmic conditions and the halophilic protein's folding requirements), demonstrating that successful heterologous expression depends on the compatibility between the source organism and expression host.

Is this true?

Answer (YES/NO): NO